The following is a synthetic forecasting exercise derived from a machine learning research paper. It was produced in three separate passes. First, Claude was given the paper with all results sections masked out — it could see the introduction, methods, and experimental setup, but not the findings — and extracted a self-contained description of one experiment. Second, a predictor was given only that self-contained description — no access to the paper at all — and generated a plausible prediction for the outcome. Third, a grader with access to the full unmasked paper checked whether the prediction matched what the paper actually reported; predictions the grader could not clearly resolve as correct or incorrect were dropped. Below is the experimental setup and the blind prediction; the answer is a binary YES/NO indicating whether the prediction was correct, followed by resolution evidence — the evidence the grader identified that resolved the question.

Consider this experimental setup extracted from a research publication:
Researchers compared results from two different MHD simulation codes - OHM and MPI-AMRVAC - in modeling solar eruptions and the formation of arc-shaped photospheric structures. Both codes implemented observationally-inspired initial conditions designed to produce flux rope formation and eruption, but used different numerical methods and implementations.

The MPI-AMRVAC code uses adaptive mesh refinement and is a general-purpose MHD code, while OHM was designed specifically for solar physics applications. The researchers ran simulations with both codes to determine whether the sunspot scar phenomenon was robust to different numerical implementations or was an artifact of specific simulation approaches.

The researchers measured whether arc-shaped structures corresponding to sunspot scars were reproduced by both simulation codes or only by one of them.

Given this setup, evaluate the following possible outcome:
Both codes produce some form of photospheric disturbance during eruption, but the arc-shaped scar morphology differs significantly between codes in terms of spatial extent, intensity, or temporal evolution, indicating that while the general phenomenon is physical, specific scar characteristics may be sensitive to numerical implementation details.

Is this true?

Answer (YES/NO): NO